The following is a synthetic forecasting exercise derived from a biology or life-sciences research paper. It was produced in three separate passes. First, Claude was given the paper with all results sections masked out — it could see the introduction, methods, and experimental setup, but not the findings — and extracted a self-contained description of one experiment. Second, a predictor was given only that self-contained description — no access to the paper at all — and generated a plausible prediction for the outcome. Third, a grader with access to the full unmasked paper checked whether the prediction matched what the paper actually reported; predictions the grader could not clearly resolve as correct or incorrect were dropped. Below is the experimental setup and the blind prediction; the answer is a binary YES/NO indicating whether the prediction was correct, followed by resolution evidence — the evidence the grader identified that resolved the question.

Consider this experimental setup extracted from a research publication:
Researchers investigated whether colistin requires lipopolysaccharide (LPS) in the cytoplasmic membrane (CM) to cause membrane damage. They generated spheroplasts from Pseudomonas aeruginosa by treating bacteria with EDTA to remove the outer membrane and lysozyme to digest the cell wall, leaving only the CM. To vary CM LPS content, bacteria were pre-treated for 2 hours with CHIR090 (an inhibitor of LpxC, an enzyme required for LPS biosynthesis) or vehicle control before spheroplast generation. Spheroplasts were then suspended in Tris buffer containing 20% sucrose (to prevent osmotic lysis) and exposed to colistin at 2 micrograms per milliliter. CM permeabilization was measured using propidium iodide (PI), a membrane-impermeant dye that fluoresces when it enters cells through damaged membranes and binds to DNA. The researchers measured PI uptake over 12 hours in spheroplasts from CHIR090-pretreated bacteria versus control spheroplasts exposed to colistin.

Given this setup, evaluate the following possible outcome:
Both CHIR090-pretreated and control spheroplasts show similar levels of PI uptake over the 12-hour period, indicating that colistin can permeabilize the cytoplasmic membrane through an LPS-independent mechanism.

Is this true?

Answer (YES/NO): NO